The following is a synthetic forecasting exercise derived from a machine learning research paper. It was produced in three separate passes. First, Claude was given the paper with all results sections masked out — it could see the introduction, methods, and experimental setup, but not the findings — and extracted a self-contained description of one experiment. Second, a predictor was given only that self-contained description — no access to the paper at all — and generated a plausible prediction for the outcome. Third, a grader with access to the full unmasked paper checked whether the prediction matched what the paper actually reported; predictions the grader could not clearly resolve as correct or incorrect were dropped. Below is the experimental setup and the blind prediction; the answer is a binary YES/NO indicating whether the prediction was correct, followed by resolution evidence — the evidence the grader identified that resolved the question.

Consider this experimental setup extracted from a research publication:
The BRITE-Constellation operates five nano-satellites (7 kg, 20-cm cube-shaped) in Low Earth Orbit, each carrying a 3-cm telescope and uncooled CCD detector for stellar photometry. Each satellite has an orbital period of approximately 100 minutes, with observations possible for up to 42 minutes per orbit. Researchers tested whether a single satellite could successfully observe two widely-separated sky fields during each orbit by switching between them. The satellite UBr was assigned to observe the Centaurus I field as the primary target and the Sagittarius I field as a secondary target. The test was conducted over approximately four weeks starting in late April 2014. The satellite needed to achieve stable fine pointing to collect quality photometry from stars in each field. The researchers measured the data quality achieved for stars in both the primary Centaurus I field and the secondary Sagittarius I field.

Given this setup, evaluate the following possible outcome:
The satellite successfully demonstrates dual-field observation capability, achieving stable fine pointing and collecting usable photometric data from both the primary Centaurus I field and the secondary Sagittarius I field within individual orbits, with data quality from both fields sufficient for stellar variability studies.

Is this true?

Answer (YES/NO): NO